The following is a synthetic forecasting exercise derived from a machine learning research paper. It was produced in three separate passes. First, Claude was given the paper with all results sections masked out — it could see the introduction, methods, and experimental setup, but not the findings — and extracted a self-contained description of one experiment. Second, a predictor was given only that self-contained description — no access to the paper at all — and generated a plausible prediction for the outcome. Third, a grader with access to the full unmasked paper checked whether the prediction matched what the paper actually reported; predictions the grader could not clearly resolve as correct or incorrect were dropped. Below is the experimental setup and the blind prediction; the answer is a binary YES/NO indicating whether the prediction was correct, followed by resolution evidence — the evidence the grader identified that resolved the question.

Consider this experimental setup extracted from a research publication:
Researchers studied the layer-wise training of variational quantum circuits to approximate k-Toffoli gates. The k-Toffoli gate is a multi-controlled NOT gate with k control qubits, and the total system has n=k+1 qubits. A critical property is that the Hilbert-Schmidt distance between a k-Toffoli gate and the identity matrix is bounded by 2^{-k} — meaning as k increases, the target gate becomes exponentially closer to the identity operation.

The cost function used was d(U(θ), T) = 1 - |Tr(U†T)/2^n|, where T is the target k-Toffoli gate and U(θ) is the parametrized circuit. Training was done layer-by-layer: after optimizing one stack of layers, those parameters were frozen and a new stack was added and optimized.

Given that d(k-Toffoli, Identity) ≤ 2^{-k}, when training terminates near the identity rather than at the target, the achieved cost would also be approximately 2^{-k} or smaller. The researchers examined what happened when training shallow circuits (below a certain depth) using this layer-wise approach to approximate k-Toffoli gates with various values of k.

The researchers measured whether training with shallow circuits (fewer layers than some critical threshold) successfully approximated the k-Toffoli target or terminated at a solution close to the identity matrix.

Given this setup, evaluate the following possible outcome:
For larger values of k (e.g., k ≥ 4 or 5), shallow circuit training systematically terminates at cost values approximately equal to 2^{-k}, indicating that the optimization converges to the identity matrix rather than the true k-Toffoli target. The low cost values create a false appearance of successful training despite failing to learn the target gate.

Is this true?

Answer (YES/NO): YES